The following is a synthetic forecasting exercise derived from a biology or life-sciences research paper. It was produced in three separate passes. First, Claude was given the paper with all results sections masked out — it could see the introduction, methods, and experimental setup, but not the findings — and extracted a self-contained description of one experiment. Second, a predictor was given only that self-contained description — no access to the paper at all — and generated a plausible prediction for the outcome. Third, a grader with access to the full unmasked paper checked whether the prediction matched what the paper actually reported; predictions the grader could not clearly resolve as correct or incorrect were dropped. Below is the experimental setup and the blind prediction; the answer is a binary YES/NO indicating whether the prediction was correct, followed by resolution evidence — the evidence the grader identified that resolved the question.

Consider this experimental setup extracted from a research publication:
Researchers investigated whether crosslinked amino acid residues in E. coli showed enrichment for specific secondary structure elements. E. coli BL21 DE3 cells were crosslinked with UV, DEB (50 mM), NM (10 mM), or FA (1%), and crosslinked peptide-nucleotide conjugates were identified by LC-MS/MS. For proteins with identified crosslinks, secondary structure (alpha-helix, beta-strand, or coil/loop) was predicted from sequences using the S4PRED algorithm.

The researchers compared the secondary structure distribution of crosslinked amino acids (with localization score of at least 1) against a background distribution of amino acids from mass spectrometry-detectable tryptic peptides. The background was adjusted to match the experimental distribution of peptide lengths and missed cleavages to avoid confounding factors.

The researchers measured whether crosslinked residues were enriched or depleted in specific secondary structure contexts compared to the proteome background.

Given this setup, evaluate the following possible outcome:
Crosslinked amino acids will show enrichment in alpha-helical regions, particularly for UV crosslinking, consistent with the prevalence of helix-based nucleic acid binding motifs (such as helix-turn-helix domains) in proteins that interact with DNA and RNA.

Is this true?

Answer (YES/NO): NO